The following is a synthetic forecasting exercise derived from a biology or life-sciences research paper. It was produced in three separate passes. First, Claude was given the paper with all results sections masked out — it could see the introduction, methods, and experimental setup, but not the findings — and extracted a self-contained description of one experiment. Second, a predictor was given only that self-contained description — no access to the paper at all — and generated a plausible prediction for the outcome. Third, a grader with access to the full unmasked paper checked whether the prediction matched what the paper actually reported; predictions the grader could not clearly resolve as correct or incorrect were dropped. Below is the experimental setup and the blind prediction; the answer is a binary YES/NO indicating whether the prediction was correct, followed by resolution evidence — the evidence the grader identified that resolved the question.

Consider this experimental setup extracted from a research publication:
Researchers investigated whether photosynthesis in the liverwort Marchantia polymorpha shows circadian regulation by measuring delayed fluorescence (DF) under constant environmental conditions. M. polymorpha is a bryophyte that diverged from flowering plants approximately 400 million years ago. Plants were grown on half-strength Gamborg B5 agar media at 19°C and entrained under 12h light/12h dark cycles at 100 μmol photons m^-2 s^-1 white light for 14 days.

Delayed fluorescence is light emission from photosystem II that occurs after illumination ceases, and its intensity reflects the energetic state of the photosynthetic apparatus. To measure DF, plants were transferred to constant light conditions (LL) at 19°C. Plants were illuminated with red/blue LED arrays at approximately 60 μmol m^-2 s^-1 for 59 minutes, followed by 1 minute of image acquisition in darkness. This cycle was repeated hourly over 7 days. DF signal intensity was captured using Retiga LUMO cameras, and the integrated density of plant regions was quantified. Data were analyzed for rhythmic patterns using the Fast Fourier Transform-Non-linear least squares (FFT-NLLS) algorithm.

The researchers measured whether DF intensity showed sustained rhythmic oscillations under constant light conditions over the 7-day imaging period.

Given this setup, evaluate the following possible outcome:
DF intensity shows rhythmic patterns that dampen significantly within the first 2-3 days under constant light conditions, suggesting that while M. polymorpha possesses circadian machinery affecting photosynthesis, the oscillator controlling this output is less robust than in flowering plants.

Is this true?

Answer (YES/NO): NO